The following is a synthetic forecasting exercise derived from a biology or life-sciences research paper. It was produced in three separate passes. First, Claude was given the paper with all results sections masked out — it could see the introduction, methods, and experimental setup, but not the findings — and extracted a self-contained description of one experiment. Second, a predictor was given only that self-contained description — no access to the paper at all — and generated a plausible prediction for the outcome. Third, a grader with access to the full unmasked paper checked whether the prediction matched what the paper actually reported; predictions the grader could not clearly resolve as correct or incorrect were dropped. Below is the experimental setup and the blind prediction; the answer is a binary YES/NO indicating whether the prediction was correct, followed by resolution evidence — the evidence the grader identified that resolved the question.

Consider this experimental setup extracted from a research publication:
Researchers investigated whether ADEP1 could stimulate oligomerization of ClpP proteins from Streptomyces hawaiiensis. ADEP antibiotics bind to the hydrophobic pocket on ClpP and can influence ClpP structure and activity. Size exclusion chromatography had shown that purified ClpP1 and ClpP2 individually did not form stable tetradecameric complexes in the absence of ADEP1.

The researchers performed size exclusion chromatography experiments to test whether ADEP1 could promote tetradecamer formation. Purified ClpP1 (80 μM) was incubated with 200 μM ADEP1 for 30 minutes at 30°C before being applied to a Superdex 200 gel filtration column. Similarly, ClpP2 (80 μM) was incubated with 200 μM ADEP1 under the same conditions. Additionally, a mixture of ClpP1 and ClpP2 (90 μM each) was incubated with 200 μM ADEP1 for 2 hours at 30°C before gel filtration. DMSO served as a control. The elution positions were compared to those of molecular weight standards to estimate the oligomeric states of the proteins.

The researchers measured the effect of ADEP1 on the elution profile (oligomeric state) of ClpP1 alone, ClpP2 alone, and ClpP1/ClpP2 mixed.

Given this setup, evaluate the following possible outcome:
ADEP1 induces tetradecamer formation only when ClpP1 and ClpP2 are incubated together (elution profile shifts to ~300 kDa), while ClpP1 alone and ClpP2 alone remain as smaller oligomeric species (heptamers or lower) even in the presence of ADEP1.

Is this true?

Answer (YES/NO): NO